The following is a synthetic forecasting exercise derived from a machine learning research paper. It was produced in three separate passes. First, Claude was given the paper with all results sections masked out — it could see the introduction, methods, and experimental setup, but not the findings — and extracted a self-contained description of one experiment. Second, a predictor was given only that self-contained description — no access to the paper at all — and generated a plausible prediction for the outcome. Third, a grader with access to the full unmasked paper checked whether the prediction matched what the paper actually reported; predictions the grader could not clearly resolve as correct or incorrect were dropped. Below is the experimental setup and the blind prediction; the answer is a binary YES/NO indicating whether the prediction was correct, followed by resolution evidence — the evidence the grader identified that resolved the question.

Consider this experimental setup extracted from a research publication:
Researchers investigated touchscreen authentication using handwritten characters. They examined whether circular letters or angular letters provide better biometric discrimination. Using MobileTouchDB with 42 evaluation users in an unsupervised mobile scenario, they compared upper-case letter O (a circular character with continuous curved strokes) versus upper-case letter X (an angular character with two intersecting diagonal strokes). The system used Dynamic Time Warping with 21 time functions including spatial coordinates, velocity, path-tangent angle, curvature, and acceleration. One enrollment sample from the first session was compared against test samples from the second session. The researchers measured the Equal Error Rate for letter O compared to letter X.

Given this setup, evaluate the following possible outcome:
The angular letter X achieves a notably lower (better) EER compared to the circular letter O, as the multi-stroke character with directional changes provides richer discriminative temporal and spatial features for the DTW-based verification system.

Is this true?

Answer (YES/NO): YES